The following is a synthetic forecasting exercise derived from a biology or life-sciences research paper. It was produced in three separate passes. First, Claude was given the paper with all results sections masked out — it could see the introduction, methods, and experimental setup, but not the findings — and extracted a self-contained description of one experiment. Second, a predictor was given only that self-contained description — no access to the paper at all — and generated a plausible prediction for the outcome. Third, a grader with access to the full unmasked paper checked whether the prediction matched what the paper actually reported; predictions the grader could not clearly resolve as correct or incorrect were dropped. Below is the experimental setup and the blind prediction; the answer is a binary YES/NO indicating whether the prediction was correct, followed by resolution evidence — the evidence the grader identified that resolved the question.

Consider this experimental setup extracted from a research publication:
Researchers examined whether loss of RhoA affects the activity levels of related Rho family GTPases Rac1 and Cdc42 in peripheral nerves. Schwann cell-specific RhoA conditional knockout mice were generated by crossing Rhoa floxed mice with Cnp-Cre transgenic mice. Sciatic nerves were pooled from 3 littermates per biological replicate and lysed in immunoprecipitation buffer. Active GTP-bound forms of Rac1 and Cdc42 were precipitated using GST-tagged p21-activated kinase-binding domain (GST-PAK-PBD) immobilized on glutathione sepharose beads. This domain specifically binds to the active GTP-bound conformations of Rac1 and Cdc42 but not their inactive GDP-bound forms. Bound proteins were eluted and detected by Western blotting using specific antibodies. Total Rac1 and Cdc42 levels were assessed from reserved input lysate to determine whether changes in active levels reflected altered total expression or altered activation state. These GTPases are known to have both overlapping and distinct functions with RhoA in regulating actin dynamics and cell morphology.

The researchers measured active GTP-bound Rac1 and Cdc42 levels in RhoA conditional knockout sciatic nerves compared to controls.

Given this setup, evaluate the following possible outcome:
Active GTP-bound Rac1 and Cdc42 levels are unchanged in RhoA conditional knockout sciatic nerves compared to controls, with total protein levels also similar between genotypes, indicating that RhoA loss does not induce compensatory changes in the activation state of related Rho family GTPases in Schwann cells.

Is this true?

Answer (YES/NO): YES